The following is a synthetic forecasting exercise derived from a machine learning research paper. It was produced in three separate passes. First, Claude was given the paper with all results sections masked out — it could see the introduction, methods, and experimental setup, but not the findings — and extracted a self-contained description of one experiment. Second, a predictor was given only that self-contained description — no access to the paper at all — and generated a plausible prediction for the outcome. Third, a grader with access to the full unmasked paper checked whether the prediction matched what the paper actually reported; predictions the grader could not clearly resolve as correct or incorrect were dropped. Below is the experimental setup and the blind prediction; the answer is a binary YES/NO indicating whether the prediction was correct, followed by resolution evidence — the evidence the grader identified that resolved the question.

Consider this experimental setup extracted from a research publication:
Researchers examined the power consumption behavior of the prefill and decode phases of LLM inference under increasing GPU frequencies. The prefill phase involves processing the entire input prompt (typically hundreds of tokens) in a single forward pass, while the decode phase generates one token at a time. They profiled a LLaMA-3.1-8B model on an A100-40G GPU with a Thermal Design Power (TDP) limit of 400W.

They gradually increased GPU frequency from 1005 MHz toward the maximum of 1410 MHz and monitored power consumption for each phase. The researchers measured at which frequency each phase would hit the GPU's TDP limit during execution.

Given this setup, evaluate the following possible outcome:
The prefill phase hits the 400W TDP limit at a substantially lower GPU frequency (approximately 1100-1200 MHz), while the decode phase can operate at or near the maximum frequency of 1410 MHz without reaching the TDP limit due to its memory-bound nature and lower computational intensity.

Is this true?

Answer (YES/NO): NO